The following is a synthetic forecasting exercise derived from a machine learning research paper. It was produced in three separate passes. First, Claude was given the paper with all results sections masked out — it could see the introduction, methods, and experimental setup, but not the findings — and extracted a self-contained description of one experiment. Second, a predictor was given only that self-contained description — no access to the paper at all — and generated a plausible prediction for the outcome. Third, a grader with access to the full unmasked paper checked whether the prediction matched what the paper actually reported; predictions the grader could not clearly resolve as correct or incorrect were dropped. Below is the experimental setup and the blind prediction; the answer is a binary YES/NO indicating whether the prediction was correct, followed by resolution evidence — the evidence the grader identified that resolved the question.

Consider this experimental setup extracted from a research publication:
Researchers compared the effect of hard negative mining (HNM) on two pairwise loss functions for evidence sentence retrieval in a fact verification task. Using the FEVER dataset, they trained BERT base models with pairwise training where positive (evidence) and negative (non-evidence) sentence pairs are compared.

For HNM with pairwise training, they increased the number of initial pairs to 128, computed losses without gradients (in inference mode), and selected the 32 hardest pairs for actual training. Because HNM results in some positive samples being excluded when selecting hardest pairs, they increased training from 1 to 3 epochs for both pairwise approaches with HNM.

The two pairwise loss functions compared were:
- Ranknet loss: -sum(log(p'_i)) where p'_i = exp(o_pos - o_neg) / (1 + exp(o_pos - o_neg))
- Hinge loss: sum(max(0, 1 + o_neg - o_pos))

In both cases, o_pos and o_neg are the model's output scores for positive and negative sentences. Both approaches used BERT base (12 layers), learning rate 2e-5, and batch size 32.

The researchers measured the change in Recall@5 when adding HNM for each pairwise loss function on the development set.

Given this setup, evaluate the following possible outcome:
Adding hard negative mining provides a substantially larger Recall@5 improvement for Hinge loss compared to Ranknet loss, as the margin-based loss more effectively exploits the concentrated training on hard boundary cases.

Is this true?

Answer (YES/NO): NO